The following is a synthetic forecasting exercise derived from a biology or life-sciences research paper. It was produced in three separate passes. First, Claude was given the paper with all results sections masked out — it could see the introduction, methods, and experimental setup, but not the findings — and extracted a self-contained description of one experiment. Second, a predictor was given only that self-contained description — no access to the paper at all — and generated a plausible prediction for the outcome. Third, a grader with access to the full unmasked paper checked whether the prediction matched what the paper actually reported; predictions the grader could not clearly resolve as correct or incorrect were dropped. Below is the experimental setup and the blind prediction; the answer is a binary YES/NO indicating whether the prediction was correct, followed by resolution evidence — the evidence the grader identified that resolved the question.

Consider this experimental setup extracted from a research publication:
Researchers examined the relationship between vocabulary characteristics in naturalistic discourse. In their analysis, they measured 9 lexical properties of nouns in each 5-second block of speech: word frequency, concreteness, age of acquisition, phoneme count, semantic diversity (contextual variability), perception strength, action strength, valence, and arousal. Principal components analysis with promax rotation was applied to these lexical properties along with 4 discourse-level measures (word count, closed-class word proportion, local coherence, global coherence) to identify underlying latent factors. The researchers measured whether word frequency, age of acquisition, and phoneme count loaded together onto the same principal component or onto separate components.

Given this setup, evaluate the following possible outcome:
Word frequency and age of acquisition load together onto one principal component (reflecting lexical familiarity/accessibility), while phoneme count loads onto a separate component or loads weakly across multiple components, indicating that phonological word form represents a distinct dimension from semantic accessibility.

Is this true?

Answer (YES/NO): NO